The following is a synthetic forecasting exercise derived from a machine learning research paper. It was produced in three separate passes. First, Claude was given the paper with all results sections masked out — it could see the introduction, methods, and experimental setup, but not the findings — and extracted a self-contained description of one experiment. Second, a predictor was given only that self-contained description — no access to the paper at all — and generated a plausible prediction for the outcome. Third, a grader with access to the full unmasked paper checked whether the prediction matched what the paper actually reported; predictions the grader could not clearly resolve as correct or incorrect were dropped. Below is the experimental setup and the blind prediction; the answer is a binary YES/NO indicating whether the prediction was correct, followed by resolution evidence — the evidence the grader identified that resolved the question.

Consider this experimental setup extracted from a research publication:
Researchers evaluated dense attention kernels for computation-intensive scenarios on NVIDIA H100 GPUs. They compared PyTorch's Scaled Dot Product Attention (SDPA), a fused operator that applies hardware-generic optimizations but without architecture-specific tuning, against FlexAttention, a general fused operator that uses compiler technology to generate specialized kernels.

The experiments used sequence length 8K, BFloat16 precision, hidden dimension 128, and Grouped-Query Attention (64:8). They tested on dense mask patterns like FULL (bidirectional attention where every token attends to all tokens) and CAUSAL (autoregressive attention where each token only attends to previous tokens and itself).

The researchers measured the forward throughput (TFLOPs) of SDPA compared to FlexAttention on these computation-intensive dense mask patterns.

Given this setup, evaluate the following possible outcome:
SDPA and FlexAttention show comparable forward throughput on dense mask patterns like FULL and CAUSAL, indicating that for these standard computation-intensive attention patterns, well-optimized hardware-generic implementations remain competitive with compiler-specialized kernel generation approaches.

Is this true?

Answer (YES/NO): YES